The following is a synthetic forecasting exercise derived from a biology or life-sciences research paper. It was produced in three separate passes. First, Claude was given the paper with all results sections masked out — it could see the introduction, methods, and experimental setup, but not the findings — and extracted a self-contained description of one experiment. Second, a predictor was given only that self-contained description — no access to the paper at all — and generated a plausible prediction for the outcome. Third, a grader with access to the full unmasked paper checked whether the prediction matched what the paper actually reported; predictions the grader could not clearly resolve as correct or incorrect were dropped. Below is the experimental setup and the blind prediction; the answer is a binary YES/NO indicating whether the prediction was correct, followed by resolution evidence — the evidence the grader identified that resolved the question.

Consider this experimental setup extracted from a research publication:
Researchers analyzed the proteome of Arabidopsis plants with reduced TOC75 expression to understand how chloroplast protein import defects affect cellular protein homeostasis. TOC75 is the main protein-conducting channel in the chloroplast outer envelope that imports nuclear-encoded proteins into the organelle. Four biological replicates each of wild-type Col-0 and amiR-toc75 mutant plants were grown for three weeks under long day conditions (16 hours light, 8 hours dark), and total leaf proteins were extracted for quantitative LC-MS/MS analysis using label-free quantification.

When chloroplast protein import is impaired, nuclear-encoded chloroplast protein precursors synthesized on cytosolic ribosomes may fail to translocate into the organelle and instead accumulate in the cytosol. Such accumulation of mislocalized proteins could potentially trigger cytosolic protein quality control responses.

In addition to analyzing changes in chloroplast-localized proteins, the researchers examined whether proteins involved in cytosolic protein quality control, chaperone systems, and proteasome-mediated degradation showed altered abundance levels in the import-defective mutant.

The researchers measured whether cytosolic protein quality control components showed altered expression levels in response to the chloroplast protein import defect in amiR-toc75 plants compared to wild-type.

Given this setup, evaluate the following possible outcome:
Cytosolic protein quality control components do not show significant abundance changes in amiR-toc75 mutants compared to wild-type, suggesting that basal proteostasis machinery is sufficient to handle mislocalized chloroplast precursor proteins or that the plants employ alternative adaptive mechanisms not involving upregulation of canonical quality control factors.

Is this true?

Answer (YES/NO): NO